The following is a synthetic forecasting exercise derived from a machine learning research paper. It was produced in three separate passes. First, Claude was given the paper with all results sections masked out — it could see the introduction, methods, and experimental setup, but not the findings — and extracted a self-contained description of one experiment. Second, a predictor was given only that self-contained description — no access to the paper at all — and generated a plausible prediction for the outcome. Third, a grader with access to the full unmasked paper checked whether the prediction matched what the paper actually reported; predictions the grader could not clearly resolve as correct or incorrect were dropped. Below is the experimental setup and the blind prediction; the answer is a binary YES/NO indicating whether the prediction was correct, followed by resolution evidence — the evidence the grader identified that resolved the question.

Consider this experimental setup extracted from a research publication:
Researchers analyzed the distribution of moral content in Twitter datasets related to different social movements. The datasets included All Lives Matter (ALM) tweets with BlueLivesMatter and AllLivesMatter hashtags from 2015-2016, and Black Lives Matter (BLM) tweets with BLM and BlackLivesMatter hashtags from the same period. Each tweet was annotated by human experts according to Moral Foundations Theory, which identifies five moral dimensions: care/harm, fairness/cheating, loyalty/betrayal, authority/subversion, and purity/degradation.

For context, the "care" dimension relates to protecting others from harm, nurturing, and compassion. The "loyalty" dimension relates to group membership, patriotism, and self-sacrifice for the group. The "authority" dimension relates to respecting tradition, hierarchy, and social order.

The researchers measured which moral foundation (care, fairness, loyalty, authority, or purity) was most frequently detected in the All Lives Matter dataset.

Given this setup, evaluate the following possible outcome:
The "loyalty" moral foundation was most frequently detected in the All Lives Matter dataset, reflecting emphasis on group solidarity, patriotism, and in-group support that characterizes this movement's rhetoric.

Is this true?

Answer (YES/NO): NO